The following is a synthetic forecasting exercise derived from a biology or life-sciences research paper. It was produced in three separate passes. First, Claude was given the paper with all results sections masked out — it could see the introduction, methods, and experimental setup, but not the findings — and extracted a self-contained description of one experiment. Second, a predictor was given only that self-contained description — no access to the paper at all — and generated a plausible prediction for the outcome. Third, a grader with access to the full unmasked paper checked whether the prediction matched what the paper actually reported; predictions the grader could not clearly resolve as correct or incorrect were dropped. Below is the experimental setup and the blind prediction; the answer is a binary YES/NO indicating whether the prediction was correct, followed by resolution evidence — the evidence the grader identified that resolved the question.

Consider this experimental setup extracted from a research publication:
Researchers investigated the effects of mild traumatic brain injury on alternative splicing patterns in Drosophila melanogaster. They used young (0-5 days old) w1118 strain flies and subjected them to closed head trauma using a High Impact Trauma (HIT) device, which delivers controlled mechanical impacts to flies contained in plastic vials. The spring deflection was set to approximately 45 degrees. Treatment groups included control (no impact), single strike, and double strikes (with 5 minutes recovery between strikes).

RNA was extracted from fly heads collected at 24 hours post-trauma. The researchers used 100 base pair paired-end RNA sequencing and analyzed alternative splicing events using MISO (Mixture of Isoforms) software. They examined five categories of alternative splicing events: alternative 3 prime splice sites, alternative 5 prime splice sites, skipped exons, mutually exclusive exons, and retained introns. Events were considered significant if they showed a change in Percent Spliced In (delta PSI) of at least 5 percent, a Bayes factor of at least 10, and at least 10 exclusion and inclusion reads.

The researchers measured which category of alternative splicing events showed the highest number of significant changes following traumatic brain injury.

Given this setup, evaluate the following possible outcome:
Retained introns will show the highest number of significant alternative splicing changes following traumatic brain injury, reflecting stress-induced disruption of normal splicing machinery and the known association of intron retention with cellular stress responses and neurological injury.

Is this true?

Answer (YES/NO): YES